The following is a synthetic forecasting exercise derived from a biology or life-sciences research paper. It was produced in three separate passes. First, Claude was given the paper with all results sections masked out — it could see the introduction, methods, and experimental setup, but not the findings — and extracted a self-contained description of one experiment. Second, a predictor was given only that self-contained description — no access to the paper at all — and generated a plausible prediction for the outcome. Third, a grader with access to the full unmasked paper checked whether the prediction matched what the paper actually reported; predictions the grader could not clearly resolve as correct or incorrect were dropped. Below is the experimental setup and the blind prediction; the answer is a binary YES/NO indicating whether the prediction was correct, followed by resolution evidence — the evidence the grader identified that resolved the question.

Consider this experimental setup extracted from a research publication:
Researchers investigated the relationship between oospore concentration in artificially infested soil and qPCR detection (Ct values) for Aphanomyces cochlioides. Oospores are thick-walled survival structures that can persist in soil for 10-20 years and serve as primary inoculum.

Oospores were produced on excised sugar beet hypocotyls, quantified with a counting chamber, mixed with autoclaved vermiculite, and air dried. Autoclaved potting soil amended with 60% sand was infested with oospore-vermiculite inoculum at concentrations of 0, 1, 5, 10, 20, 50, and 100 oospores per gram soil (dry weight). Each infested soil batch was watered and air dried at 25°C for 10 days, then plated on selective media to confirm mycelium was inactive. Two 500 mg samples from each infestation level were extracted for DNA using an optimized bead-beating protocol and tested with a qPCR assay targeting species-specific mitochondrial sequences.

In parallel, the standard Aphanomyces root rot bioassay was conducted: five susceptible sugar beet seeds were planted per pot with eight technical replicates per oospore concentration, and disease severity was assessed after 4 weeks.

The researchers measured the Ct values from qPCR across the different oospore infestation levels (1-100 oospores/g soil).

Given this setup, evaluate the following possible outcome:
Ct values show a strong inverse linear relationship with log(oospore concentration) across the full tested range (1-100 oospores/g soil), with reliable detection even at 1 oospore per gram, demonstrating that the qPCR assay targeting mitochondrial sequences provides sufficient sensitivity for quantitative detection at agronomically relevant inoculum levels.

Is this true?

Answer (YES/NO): NO